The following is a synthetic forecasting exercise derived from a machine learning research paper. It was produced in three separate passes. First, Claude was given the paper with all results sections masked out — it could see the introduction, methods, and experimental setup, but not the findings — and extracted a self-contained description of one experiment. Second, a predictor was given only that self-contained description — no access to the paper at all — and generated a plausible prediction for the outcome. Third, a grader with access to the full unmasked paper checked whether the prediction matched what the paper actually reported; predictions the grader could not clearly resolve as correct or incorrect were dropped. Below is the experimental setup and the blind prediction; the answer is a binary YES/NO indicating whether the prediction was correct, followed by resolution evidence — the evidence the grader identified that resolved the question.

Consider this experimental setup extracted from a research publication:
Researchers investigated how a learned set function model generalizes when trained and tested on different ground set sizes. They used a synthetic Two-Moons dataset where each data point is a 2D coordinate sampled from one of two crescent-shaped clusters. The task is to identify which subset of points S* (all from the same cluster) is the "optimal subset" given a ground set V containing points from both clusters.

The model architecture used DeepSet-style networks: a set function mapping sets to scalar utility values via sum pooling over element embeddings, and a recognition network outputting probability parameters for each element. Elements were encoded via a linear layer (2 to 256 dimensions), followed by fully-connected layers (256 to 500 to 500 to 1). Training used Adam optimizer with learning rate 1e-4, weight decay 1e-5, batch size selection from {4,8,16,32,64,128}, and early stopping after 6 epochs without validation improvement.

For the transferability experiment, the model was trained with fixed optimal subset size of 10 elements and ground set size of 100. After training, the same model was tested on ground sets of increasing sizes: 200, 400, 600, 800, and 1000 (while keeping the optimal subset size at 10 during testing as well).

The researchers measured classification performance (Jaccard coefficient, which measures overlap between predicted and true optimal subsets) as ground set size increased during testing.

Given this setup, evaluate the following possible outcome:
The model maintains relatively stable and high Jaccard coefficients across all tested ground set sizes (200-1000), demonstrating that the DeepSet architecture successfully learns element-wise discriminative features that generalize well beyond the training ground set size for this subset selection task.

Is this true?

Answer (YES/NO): NO